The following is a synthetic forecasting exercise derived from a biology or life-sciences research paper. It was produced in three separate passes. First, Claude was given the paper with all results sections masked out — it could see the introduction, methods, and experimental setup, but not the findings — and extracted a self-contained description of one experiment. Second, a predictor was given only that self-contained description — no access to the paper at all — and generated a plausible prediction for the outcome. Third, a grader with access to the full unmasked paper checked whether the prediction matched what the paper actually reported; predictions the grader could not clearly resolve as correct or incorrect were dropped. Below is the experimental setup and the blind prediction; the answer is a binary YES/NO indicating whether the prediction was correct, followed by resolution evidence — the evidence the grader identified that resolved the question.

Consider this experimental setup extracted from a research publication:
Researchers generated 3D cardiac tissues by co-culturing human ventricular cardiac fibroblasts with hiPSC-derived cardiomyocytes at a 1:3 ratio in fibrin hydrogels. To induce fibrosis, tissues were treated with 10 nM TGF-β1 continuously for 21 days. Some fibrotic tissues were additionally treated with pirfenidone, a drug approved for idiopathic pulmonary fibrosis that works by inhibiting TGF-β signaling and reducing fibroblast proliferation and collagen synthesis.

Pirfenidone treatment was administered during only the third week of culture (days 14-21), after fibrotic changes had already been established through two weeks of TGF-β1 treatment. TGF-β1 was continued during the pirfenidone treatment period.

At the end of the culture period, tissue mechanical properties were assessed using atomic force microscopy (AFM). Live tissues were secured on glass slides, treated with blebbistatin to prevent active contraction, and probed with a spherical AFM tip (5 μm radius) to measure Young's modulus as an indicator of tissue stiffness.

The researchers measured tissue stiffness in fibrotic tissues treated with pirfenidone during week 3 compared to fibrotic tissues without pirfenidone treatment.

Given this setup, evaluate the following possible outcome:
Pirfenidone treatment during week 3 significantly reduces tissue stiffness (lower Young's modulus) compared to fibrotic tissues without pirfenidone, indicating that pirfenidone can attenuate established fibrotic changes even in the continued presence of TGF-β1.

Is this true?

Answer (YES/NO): YES